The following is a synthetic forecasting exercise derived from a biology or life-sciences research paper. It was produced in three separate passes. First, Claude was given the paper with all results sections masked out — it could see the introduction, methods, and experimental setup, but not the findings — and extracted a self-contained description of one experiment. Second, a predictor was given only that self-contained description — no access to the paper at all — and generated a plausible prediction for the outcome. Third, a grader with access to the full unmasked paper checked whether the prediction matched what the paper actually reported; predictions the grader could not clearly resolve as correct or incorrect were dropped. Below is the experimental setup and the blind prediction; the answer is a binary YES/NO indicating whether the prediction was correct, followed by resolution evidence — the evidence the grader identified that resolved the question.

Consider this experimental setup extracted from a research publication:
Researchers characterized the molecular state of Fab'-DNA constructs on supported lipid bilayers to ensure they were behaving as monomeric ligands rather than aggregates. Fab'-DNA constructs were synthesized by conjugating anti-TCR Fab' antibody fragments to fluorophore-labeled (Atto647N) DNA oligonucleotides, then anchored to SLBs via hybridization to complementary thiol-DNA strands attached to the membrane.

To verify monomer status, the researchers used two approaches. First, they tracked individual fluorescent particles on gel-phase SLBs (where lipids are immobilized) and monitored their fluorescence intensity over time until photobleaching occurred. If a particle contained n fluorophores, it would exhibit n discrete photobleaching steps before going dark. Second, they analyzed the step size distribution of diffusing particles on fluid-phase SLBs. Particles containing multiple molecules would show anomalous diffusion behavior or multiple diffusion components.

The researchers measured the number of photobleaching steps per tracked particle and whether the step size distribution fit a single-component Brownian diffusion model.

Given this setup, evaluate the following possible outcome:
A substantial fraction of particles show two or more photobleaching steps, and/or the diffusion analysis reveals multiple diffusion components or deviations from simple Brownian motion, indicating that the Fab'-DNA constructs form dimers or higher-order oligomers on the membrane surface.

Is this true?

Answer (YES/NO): NO